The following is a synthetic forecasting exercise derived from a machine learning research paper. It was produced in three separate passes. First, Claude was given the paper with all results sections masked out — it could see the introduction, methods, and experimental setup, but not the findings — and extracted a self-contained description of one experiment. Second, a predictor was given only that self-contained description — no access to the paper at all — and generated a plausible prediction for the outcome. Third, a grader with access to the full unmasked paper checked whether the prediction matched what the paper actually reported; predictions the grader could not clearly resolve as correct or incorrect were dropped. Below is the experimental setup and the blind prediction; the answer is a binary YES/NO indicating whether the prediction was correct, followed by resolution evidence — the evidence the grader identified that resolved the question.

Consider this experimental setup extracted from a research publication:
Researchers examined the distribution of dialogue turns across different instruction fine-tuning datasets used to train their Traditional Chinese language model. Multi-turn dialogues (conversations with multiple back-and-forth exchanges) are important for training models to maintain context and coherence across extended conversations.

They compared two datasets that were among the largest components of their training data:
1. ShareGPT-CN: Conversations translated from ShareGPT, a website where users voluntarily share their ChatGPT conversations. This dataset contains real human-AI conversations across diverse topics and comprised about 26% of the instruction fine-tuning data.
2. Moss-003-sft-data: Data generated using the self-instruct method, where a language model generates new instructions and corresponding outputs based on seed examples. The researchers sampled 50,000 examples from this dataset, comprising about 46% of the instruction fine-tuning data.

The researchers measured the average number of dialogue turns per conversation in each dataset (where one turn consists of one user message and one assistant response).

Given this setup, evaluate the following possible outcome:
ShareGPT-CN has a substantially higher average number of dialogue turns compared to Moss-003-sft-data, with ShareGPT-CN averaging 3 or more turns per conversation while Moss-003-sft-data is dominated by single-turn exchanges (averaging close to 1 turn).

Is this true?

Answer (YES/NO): NO